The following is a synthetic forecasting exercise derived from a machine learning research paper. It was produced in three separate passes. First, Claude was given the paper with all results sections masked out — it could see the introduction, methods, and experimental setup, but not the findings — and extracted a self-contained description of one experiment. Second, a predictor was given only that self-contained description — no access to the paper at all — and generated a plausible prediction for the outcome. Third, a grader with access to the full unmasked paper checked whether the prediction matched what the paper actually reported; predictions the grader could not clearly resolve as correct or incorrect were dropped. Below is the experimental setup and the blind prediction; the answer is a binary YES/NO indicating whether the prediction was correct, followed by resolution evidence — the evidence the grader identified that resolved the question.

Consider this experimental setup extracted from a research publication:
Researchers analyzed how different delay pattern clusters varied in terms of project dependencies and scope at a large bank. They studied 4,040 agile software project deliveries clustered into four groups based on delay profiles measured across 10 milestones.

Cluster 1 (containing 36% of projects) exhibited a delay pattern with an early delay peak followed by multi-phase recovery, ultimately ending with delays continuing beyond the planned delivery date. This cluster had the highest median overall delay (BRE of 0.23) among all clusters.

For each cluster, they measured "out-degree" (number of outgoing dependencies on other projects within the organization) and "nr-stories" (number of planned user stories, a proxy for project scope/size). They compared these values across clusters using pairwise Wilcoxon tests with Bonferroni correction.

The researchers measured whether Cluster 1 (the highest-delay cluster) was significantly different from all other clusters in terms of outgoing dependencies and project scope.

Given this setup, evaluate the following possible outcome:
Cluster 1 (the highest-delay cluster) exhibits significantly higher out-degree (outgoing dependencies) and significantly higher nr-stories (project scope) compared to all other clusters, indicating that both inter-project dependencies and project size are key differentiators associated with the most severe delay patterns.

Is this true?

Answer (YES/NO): YES